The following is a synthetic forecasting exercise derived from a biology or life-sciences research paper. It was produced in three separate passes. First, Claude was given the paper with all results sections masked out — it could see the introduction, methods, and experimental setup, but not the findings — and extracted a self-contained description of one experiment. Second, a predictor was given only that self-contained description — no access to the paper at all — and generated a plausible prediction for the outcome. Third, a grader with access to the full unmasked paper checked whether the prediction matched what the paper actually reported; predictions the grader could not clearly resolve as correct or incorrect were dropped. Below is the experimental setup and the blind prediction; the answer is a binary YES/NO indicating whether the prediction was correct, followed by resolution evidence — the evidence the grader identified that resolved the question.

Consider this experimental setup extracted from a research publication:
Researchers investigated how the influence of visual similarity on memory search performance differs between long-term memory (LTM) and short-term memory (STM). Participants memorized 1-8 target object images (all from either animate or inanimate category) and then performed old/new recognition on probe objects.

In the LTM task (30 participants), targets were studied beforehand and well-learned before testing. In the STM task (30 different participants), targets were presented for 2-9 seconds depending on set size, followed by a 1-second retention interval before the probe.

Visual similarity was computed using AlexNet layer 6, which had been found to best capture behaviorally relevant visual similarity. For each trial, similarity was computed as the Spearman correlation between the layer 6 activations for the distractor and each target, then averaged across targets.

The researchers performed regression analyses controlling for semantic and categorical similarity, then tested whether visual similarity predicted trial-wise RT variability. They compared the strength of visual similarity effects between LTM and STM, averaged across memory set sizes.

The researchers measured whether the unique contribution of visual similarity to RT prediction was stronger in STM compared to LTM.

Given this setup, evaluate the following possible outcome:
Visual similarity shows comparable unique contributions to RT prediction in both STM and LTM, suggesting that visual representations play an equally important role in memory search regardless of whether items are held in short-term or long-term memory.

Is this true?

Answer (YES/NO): NO